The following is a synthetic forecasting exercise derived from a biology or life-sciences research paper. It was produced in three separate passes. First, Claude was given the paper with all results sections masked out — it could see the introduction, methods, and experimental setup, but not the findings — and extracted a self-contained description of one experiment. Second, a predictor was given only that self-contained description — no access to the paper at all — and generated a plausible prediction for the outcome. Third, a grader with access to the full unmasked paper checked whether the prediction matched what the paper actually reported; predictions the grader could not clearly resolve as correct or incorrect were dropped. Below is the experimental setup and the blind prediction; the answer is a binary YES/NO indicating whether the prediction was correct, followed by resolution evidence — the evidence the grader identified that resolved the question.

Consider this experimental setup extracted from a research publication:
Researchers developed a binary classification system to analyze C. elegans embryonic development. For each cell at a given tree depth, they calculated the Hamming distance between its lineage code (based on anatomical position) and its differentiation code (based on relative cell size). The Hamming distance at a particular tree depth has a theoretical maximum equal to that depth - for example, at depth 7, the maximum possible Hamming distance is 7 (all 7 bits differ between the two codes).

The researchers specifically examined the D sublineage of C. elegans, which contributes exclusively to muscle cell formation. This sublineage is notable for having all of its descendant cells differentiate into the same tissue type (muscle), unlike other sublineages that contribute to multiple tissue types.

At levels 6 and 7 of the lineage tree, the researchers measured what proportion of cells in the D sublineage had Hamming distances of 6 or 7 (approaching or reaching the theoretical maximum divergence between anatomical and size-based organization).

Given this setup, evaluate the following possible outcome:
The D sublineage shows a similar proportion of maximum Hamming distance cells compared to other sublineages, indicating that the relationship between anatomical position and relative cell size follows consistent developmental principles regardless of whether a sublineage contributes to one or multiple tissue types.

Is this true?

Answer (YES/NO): NO